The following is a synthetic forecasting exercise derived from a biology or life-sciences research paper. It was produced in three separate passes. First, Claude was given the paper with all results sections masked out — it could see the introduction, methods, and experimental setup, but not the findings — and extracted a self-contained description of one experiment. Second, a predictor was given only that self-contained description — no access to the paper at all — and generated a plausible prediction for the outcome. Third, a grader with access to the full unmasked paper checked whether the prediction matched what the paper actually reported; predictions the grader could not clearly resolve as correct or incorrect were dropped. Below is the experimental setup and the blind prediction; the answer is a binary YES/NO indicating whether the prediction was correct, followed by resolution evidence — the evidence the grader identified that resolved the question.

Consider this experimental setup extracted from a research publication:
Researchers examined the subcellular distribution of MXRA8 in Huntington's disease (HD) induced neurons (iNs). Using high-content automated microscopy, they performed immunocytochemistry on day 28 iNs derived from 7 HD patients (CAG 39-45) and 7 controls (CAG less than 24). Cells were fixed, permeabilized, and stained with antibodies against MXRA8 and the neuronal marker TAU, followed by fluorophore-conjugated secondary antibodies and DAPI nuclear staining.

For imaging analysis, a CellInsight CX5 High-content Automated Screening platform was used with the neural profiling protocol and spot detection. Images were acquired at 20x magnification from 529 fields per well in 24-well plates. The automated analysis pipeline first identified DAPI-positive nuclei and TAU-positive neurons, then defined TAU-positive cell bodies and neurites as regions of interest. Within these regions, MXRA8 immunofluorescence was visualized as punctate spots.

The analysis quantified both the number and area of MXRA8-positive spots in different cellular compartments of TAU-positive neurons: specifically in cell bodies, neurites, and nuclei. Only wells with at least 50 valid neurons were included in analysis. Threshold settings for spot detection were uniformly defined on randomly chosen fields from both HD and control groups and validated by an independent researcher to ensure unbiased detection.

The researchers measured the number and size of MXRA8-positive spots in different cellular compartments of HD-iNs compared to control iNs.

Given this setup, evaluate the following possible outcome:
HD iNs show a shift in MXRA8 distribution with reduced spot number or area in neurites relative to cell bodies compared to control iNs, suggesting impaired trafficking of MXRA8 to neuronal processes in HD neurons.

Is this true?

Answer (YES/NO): NO